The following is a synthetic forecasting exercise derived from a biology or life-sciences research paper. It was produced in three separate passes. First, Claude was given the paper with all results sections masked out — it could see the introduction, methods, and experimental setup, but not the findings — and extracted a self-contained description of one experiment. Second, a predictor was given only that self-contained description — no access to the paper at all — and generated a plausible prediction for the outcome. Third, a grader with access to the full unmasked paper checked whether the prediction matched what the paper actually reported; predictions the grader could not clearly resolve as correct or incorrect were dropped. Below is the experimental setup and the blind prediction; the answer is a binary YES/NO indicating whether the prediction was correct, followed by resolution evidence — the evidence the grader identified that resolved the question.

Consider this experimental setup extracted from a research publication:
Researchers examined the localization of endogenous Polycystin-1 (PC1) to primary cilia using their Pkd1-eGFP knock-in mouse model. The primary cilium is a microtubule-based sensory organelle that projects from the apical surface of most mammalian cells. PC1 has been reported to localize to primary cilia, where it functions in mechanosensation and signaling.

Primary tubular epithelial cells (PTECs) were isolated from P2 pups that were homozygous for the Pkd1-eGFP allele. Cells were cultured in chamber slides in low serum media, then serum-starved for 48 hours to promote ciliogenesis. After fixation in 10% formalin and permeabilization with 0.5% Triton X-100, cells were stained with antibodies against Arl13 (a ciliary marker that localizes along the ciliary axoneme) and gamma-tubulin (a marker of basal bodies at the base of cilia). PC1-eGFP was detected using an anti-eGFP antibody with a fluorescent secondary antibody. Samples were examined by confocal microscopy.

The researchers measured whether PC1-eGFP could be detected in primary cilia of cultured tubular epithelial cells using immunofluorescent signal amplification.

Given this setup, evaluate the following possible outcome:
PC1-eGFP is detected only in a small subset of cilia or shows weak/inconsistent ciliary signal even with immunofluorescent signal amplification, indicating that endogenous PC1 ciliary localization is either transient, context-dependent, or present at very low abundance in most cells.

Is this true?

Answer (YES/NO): NO